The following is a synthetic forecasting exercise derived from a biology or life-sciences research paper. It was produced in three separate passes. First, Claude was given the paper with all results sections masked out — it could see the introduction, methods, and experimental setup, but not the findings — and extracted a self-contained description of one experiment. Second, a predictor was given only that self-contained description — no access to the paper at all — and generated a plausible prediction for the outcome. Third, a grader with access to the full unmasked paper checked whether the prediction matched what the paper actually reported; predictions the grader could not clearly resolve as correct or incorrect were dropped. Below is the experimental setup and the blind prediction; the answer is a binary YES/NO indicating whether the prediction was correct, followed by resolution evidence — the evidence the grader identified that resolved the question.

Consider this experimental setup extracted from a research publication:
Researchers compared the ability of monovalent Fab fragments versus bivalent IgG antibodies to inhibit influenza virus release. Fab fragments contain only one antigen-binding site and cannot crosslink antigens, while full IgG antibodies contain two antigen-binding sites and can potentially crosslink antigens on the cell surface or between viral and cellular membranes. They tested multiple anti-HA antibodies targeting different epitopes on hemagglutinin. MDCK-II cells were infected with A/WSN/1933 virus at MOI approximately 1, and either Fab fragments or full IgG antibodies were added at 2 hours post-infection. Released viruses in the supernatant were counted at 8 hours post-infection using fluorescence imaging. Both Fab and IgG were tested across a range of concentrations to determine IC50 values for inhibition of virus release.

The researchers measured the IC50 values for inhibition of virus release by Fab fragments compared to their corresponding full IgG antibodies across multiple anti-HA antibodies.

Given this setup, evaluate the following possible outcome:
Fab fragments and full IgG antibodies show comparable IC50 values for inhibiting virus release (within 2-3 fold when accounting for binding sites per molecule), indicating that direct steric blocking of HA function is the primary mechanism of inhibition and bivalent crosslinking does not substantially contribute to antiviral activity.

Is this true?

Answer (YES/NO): NO